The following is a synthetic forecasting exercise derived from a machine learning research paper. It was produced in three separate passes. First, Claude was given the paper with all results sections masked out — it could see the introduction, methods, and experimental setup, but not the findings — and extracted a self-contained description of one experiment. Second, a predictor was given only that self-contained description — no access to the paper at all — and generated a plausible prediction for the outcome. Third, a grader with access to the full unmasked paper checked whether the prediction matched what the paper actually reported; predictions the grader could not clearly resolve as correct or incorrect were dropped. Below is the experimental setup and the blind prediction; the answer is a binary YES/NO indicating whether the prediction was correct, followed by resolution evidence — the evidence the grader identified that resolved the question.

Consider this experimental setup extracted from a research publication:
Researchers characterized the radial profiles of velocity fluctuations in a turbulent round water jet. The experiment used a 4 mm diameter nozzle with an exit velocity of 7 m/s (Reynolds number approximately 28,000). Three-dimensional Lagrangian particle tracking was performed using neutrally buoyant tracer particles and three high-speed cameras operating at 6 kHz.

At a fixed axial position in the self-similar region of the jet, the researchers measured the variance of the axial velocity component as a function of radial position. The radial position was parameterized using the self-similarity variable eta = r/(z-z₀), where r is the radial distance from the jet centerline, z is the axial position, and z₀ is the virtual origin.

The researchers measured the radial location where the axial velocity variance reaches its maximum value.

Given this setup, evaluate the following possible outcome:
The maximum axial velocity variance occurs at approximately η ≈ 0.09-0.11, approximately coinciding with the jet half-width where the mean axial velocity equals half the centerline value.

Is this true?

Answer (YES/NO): NO